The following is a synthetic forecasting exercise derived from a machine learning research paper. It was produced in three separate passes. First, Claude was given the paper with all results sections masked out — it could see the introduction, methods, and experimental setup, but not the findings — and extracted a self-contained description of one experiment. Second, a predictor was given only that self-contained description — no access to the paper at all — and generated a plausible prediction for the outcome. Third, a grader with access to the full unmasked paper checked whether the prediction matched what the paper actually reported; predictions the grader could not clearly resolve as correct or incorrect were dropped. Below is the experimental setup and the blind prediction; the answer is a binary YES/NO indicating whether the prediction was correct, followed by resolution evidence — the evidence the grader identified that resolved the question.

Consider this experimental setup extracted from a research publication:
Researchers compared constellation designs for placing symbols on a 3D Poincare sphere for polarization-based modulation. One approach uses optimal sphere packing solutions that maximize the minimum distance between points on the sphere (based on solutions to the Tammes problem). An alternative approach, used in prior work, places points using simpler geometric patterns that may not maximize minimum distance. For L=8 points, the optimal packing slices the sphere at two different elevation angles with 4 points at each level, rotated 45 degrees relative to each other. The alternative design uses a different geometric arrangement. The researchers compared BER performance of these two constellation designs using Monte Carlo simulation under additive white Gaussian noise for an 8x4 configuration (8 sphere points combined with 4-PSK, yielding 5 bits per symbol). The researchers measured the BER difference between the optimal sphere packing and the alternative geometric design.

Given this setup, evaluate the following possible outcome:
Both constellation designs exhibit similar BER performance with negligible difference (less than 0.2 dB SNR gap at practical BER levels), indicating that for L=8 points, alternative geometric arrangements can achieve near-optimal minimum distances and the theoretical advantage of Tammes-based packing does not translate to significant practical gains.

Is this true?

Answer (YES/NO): NO